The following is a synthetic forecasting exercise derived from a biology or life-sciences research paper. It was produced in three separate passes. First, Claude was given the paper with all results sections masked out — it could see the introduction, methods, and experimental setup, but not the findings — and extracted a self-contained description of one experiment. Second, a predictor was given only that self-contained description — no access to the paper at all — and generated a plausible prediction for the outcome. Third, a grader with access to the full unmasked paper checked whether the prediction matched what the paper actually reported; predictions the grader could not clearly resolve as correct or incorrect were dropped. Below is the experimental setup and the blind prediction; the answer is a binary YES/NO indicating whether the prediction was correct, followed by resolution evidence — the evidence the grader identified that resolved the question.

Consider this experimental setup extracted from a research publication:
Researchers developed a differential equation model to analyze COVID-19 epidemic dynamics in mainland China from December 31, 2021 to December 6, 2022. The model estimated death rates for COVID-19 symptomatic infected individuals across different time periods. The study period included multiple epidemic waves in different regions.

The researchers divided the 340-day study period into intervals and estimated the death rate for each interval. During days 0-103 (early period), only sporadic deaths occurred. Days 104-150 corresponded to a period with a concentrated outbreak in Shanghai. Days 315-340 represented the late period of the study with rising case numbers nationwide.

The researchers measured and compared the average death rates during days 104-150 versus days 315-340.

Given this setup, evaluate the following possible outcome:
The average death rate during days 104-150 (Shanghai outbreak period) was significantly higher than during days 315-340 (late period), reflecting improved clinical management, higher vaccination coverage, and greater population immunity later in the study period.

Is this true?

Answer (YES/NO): YES